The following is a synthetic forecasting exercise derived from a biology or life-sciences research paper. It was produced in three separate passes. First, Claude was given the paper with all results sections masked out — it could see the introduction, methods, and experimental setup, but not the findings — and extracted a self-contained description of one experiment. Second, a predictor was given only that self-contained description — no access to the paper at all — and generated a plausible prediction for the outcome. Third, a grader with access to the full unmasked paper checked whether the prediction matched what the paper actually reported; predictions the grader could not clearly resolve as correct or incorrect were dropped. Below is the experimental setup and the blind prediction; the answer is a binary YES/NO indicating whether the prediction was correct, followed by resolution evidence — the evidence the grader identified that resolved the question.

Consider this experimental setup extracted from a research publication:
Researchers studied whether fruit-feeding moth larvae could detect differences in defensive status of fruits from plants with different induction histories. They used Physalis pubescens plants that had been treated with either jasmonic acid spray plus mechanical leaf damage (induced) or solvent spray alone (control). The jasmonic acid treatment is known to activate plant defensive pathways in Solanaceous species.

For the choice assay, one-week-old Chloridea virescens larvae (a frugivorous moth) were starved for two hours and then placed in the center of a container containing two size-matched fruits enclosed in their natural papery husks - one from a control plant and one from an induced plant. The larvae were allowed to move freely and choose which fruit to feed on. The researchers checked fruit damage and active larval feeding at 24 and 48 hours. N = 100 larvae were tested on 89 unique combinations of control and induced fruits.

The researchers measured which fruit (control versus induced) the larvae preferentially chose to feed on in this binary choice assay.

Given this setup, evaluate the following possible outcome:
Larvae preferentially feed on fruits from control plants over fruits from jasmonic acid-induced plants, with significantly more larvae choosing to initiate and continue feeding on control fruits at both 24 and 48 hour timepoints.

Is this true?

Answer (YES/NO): NO